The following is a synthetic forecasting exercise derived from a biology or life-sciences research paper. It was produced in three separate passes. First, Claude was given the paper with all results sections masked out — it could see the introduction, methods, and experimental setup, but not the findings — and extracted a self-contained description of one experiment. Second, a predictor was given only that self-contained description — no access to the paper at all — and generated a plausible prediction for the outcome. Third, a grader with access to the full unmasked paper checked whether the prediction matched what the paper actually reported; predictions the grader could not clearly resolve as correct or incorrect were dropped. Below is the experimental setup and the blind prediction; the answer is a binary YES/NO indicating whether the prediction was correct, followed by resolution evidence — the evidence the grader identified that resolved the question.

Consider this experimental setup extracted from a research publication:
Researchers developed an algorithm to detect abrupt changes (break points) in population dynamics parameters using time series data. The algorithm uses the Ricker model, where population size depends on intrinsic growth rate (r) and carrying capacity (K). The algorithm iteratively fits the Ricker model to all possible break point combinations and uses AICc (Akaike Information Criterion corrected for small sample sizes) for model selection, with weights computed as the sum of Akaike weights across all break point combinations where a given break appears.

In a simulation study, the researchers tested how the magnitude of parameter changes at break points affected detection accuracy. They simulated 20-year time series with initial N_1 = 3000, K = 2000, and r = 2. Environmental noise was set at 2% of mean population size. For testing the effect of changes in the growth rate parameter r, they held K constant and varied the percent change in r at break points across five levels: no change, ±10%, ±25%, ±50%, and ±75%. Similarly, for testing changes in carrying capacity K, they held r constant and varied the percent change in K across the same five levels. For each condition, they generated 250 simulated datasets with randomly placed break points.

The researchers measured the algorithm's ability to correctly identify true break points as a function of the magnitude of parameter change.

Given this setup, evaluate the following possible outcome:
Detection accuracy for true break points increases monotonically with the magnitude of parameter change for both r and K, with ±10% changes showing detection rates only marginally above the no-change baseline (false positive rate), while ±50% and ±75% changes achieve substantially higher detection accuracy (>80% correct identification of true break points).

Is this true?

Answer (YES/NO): NO